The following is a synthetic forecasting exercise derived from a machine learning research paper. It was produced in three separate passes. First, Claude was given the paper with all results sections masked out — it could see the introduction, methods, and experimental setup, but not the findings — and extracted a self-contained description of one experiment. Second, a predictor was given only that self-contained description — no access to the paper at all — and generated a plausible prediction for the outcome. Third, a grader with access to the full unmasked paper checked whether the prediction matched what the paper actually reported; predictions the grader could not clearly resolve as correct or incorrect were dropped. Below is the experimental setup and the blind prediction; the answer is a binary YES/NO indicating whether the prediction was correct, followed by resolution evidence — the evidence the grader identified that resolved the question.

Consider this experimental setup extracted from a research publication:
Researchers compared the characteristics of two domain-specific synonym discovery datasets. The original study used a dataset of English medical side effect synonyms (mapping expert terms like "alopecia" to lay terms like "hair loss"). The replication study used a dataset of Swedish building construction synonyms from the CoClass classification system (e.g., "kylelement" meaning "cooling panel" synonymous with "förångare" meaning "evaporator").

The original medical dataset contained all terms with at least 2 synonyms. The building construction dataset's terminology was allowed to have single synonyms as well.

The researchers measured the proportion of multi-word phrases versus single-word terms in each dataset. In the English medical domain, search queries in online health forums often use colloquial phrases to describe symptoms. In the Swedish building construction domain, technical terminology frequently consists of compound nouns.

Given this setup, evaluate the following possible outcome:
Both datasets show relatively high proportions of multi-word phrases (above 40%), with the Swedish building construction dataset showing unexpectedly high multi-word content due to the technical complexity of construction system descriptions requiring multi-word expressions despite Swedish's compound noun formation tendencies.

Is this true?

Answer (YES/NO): NO